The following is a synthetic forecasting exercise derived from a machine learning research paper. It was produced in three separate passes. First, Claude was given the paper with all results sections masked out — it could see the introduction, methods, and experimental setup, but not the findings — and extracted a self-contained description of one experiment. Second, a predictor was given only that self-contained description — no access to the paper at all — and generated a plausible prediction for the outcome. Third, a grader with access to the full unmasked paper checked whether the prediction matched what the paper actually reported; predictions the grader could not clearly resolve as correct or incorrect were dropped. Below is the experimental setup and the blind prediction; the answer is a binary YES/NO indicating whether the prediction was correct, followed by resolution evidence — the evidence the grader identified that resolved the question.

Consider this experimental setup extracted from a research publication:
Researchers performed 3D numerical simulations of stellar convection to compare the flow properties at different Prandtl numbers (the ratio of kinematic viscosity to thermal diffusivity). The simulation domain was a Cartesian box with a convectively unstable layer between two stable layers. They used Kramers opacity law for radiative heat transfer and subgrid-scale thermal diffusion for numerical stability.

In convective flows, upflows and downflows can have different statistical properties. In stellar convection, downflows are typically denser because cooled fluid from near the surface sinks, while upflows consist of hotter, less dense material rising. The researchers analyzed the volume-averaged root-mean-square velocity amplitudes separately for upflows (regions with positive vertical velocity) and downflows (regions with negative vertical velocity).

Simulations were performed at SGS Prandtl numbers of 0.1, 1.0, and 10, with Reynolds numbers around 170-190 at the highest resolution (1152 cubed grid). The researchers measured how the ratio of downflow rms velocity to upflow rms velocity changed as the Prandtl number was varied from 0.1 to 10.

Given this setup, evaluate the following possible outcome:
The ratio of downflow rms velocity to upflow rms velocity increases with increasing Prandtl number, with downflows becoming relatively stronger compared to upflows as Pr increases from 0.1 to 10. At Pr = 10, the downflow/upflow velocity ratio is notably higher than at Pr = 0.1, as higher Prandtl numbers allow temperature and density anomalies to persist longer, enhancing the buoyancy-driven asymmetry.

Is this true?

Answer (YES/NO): NO